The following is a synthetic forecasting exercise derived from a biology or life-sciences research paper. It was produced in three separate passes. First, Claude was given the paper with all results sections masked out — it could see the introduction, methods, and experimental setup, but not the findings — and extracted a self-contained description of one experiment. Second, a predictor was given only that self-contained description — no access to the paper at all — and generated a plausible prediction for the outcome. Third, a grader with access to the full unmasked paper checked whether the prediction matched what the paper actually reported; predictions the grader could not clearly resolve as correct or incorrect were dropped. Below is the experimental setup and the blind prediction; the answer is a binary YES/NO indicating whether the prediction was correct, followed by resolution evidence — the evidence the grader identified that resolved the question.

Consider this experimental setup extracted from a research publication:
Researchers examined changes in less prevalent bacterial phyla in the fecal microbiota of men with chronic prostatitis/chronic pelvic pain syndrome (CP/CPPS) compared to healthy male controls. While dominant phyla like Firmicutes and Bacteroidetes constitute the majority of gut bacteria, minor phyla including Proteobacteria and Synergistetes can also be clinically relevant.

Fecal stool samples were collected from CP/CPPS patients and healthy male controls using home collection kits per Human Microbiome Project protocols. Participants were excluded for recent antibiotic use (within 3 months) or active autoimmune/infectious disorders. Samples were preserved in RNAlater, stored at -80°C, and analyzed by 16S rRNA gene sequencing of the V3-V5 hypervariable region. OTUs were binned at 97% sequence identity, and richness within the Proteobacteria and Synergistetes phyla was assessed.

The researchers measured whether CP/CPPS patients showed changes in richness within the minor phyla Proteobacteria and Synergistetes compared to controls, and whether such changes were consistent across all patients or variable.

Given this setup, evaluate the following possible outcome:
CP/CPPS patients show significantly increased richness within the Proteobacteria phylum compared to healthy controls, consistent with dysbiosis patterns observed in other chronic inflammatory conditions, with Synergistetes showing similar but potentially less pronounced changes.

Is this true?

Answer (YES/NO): NO